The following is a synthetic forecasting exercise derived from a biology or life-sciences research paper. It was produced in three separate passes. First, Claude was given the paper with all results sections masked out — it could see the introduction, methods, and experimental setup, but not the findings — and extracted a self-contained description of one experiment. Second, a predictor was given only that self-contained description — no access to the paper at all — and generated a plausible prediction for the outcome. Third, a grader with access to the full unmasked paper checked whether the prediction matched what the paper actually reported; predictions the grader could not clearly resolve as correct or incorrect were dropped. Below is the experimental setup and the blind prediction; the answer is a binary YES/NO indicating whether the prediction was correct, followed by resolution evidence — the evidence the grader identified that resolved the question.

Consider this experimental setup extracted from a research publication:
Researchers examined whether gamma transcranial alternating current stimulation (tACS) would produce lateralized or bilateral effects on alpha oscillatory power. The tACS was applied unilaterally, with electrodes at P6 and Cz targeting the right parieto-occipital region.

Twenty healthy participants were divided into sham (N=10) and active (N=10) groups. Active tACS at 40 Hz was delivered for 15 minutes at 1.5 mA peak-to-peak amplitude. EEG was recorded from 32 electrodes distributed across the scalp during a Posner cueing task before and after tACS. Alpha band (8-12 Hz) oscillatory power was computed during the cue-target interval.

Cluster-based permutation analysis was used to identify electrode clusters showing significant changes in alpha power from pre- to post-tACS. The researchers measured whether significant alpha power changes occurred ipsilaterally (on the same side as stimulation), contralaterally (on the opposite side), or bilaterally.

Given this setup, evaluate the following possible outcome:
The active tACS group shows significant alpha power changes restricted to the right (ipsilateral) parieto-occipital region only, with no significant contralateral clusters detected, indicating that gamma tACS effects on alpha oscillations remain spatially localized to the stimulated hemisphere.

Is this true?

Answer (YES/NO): YES